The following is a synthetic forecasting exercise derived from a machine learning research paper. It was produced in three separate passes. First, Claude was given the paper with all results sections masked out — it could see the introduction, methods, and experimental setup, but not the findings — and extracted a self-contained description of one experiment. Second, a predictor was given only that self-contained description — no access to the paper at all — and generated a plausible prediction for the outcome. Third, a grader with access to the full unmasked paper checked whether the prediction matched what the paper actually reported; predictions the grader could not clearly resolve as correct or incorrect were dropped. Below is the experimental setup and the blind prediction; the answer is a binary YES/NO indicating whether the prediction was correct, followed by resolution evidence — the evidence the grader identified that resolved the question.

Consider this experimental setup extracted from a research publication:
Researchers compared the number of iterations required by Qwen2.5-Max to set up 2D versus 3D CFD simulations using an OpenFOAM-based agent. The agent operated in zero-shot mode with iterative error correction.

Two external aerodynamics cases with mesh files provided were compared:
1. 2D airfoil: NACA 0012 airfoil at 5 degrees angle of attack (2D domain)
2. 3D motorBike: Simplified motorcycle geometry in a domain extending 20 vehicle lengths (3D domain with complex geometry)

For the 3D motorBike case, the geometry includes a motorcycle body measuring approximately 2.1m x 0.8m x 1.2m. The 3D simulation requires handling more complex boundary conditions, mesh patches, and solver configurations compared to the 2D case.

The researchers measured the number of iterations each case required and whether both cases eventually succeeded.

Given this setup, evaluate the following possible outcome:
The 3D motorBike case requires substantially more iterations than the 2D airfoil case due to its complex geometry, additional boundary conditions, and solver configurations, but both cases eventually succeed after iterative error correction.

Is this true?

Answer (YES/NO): NO